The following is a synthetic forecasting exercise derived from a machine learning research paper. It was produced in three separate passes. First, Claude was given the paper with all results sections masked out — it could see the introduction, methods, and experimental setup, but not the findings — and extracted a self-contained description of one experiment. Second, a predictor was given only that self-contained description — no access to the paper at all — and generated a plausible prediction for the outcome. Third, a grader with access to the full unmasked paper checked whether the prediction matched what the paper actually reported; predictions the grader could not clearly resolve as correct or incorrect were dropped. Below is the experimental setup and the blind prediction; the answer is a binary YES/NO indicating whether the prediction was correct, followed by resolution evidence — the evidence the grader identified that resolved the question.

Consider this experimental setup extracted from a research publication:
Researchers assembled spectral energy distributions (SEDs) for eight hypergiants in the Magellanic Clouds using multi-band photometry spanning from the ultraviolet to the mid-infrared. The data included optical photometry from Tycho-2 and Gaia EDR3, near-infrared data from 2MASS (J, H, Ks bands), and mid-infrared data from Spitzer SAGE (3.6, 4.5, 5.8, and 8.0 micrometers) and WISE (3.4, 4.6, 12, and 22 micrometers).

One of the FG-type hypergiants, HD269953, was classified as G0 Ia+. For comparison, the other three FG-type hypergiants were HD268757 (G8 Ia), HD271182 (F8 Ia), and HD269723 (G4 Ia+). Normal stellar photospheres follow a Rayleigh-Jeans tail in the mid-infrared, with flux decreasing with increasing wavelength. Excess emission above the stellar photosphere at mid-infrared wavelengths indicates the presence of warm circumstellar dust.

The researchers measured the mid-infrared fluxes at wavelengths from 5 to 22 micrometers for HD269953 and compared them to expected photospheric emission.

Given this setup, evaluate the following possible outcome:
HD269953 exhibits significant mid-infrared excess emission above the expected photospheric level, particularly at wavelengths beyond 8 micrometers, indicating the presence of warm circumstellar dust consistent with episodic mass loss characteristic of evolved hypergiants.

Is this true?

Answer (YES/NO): NO